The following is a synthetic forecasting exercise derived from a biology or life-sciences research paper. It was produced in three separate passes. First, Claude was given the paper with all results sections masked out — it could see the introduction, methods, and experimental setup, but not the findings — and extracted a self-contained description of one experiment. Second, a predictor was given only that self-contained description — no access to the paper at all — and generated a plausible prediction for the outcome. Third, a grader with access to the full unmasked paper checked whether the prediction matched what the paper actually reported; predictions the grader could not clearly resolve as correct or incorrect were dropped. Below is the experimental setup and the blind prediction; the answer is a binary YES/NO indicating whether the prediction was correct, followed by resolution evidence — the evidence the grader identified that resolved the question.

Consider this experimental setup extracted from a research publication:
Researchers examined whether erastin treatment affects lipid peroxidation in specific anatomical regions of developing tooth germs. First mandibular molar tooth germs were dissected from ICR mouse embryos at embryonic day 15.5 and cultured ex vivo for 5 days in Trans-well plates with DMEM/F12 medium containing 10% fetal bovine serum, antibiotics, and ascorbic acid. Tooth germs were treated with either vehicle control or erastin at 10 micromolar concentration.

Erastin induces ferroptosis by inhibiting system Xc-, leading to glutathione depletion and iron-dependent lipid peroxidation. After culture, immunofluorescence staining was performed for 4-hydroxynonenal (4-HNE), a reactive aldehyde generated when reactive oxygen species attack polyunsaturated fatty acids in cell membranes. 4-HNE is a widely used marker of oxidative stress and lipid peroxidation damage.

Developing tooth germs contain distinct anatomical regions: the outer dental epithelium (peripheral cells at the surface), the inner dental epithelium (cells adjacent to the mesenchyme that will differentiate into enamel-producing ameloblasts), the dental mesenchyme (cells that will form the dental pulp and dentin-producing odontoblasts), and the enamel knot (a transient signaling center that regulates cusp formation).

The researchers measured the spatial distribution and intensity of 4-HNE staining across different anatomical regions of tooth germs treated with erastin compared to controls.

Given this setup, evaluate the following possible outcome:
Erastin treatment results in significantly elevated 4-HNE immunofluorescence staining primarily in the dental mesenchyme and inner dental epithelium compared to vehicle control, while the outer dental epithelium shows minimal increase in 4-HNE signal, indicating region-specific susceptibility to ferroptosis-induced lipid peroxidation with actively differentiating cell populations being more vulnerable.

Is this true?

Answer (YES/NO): NO